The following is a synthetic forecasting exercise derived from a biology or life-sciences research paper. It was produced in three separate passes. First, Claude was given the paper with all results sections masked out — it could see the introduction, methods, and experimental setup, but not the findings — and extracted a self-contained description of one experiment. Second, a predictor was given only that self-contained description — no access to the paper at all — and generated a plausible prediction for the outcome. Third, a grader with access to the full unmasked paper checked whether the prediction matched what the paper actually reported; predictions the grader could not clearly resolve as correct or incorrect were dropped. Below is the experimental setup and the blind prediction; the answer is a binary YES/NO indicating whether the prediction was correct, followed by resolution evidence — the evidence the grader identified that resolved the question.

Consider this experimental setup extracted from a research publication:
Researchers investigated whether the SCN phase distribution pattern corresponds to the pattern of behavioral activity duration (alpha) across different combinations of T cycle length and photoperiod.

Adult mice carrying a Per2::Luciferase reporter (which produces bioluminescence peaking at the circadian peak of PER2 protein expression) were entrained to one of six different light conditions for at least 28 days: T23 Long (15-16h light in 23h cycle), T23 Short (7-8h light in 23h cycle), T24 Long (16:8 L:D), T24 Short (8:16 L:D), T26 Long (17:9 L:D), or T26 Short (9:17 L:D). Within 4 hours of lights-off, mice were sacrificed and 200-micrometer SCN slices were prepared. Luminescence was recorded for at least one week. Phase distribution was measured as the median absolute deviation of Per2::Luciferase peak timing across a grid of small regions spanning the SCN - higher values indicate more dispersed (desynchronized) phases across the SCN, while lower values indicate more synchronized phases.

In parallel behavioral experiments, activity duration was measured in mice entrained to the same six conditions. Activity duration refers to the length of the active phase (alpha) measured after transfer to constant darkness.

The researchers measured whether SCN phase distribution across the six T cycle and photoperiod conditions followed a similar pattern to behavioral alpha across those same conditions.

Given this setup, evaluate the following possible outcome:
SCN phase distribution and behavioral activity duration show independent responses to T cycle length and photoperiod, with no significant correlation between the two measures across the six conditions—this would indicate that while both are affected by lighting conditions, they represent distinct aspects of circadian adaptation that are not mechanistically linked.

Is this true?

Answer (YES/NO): NO